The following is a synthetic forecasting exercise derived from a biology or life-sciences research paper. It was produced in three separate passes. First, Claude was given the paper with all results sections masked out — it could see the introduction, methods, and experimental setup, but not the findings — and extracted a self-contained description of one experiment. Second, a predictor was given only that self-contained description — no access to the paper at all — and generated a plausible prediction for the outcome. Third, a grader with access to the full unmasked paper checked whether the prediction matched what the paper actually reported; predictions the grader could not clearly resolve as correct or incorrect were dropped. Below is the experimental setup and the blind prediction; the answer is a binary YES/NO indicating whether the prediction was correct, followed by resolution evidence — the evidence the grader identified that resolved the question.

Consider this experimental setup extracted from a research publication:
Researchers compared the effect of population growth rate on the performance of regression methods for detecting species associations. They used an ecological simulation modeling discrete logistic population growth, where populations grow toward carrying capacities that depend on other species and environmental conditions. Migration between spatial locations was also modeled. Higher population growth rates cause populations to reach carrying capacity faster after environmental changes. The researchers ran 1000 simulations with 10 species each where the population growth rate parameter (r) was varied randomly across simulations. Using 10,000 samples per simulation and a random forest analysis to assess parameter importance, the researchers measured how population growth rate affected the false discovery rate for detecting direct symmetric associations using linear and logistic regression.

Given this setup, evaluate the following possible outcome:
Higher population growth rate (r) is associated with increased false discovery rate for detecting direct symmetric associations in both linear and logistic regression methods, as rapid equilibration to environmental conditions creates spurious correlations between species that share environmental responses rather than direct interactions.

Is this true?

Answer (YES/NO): NO